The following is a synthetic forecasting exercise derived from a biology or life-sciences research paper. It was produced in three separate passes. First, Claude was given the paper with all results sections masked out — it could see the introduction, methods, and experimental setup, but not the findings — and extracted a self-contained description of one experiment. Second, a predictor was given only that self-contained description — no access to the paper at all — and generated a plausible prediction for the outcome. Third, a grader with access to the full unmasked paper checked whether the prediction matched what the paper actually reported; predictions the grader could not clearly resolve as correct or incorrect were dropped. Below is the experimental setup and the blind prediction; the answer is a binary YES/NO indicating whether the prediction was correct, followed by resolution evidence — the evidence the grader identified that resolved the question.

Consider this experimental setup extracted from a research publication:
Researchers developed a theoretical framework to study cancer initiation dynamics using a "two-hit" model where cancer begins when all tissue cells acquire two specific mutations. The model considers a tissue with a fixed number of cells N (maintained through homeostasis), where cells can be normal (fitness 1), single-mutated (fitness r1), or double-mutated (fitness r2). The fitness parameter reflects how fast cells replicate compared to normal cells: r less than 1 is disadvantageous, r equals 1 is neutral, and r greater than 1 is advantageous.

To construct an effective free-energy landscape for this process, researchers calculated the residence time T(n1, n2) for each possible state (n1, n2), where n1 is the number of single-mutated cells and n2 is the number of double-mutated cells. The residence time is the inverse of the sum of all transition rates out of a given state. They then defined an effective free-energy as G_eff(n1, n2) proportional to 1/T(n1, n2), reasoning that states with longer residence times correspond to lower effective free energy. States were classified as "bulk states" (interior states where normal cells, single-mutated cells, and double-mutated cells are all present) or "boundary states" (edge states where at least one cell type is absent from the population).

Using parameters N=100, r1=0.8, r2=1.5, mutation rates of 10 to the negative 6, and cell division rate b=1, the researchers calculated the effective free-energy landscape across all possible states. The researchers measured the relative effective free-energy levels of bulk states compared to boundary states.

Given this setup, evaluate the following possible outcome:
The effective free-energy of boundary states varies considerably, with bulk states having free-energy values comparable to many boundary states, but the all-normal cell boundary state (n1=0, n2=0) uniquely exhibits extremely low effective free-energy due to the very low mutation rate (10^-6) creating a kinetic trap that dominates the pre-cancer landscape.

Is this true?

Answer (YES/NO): NO